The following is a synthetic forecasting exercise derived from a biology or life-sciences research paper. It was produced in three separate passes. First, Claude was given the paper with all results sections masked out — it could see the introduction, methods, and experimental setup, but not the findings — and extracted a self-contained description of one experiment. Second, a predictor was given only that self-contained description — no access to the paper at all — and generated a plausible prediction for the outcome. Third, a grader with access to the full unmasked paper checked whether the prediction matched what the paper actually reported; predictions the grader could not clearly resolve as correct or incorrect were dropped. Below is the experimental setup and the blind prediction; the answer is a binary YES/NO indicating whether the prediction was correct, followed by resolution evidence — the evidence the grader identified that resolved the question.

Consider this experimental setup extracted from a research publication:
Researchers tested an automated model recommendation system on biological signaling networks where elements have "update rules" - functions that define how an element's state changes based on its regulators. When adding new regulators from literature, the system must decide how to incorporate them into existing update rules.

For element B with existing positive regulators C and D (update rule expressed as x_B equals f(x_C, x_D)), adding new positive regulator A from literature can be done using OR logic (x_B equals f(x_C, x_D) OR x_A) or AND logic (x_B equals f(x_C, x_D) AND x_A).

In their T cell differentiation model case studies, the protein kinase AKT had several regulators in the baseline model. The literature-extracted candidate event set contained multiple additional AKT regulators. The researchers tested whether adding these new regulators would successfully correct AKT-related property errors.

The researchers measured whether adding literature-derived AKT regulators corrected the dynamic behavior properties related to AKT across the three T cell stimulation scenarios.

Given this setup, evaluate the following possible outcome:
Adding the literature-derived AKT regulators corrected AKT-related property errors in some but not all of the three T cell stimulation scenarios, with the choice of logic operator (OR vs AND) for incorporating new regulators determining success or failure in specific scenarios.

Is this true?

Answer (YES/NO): NO